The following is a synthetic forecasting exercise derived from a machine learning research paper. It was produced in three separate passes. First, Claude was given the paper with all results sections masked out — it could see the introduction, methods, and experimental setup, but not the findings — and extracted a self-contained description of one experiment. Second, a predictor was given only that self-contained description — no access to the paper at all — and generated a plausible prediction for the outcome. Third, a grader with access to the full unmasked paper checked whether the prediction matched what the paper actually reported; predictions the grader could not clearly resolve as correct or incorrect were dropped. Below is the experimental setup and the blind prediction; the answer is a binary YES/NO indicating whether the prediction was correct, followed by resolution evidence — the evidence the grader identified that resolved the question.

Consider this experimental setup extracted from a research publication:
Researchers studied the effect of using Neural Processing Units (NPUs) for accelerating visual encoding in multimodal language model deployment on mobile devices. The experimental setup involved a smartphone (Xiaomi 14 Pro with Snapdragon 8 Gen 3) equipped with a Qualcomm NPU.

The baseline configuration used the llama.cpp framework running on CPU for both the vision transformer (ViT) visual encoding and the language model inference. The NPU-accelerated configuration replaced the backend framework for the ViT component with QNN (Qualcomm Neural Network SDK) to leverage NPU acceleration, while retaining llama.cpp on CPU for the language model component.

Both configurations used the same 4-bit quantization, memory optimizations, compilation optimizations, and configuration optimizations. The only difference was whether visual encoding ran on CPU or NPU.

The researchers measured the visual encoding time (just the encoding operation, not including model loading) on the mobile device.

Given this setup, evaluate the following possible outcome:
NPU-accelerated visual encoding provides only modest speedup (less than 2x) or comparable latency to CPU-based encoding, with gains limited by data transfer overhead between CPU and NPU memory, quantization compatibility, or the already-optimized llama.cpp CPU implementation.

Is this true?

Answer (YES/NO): NO